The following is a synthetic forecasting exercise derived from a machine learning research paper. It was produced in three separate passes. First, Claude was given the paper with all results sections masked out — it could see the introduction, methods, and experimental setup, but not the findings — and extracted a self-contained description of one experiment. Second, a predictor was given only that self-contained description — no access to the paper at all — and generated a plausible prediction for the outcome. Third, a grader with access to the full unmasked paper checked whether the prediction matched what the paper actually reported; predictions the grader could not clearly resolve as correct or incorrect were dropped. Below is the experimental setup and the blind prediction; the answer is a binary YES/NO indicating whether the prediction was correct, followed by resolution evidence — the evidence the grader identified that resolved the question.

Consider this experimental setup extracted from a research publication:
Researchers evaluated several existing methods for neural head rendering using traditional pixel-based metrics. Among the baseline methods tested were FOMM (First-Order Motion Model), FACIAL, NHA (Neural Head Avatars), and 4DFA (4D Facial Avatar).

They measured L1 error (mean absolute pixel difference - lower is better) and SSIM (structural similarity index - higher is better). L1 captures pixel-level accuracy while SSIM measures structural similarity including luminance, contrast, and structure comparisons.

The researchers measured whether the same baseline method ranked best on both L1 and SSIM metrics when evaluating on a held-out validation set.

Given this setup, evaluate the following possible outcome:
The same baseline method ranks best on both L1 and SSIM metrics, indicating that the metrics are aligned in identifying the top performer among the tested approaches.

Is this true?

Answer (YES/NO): YES